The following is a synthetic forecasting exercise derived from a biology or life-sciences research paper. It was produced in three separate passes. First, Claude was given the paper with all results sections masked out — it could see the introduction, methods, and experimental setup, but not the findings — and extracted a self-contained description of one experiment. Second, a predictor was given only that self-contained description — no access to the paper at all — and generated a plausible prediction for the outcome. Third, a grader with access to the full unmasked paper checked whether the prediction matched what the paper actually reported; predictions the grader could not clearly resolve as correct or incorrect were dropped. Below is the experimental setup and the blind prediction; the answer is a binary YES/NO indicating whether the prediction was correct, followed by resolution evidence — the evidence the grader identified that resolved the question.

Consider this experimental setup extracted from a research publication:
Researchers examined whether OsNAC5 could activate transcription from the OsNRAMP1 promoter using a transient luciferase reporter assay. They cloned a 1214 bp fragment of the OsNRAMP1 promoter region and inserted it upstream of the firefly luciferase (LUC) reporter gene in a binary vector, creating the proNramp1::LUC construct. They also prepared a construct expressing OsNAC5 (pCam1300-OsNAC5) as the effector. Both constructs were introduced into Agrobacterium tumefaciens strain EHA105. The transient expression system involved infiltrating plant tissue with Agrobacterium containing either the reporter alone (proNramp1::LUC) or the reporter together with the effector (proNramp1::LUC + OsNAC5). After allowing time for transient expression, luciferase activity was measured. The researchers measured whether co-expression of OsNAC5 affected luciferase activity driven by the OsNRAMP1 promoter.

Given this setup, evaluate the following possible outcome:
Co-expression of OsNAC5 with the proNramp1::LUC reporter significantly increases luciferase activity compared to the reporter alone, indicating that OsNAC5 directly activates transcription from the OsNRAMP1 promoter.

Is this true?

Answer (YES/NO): YES